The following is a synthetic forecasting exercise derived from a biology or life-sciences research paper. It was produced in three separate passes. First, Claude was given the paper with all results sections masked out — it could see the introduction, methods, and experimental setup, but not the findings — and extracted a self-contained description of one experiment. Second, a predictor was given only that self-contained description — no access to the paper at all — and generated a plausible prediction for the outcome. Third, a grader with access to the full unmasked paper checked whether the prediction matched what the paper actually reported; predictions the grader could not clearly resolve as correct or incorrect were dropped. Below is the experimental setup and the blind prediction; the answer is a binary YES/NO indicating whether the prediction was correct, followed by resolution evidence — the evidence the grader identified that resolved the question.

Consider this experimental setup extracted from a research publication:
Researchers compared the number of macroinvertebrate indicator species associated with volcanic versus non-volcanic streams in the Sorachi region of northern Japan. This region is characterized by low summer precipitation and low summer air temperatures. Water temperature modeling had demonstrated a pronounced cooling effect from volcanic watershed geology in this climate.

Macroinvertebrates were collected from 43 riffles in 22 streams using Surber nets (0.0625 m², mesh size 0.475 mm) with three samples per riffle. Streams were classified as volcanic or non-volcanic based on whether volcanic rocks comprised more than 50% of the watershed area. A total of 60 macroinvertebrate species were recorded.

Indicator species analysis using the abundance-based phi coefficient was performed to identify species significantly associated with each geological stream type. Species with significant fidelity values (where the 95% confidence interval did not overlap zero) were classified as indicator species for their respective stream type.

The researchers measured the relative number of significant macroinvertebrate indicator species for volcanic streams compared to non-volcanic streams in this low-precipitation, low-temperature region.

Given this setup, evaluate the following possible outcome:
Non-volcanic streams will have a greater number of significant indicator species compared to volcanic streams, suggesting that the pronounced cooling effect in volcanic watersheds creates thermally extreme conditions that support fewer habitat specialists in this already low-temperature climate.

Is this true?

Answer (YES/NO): NO